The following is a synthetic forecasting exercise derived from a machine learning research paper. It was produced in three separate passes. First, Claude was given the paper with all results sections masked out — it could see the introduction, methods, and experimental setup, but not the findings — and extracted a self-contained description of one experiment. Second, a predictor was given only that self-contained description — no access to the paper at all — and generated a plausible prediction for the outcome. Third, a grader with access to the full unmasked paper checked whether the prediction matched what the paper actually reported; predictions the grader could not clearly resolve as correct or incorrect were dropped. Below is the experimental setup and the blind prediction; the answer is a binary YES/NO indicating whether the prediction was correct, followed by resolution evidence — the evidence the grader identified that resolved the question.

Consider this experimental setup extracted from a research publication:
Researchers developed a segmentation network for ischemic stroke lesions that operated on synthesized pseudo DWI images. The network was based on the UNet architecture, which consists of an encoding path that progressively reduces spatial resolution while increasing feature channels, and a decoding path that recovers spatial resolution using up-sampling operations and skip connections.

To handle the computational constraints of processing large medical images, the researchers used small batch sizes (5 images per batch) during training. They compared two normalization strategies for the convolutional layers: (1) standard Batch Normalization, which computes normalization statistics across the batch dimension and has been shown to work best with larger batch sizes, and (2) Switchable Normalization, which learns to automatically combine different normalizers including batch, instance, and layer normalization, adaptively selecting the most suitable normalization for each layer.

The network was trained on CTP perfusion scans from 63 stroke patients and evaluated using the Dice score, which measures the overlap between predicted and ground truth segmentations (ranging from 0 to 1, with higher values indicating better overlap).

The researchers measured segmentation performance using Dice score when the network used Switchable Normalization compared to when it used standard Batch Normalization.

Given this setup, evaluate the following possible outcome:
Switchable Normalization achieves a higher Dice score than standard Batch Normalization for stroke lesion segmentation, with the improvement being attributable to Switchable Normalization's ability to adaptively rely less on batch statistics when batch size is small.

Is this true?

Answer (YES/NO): YES